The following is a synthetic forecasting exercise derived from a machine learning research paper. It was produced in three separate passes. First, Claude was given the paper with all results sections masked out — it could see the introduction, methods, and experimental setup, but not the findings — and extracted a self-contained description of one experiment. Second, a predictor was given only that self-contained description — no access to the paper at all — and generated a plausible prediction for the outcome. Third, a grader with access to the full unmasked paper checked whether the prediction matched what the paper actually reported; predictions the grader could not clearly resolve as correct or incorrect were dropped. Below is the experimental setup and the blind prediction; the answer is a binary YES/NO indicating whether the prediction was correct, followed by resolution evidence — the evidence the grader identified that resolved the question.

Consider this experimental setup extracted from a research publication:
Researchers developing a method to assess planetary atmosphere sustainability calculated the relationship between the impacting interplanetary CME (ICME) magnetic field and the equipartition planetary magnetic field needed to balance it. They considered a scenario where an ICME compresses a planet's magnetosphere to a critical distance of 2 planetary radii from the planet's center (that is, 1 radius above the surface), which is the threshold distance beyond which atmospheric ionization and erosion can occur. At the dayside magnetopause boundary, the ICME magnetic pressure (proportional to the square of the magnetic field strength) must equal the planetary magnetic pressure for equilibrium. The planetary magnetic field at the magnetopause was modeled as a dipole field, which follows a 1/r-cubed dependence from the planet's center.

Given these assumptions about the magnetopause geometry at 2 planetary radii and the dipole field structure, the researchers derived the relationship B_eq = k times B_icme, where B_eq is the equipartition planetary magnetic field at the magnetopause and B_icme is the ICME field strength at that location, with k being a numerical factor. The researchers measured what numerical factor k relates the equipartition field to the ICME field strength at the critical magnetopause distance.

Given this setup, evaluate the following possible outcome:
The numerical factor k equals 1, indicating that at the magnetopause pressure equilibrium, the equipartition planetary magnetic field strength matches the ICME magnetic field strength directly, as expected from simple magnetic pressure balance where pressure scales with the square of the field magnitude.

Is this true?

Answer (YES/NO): NO